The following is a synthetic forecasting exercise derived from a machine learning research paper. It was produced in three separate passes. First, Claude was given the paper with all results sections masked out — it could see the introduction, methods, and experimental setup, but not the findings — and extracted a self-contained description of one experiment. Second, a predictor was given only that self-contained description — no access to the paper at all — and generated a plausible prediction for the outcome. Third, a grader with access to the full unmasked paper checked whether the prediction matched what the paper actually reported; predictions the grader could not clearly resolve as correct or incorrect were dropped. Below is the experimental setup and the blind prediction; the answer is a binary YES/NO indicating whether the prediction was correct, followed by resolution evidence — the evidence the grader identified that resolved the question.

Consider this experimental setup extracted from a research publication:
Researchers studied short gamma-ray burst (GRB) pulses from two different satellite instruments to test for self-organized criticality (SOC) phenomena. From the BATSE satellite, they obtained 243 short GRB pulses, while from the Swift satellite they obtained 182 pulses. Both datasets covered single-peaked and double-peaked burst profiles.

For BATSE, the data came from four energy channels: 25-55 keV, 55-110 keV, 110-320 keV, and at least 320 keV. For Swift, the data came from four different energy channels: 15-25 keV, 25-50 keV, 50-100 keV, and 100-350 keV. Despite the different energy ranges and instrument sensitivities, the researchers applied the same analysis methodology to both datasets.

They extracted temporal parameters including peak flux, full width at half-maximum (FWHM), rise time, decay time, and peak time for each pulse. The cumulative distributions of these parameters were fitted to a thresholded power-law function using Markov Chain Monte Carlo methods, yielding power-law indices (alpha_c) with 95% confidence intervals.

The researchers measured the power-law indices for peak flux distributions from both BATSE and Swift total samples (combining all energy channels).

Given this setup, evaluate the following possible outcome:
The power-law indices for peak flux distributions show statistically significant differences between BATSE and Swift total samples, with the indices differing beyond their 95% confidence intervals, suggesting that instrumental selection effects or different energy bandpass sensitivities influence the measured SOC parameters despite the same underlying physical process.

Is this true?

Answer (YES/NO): NO